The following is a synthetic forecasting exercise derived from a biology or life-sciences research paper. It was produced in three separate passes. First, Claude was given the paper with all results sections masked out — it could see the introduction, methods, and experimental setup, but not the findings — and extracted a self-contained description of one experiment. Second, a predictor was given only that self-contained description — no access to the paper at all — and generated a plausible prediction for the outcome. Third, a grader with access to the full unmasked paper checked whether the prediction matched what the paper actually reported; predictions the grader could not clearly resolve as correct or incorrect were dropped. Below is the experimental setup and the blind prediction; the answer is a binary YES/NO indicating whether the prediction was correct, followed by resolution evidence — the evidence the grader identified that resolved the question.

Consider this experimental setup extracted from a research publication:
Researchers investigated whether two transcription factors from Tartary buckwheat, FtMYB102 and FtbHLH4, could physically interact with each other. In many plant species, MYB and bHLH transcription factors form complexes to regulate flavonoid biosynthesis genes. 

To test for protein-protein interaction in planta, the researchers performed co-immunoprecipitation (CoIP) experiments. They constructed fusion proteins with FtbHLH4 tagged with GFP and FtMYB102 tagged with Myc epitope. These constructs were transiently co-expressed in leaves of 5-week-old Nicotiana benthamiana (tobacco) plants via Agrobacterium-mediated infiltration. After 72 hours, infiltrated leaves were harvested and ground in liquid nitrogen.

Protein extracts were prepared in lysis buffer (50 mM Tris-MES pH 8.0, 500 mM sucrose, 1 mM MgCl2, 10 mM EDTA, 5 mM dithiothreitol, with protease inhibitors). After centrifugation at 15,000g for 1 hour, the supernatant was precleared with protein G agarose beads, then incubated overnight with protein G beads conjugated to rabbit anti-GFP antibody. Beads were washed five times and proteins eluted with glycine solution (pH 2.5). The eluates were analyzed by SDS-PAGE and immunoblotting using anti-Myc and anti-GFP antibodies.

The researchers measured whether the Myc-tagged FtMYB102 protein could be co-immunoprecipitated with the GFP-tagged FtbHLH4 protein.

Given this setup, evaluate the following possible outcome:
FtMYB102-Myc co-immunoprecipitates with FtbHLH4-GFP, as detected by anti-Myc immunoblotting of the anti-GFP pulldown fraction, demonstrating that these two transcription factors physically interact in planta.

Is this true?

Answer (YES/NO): YES